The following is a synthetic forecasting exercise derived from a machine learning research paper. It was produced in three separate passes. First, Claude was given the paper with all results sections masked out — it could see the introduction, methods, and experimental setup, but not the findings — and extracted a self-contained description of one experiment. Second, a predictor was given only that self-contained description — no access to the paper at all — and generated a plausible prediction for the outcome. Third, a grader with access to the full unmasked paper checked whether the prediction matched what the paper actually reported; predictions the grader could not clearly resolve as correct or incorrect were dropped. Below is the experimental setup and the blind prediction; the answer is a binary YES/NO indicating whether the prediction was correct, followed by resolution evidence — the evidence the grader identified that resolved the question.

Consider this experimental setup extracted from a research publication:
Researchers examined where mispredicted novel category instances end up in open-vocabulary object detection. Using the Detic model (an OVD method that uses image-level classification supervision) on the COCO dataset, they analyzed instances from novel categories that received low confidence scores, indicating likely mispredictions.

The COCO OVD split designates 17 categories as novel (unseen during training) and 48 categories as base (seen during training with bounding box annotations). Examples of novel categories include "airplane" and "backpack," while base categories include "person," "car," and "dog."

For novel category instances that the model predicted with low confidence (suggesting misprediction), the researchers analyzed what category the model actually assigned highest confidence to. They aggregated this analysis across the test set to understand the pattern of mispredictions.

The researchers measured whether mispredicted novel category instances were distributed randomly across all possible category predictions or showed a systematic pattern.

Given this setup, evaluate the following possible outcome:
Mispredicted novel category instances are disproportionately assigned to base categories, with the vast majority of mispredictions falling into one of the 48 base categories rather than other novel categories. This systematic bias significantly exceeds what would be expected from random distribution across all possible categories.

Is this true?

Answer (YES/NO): YES